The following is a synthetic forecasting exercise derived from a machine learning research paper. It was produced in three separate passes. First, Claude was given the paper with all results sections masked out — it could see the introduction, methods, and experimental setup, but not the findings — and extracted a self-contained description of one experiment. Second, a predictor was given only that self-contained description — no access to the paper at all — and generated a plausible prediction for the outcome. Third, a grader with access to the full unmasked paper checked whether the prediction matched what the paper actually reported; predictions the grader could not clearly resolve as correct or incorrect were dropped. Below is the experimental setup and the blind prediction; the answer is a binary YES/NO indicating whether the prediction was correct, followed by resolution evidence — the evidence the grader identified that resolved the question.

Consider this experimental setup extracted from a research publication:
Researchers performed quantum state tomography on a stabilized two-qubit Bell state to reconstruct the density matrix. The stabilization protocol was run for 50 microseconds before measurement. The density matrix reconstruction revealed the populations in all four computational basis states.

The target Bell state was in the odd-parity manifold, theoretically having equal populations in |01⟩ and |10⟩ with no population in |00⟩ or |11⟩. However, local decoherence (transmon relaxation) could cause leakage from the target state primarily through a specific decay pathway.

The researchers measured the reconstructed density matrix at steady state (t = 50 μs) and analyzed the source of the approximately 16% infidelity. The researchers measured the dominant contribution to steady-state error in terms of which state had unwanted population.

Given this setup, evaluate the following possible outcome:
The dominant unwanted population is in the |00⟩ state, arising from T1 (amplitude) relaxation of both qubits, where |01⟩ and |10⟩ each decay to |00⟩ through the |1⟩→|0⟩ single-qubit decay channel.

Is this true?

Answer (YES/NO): YES